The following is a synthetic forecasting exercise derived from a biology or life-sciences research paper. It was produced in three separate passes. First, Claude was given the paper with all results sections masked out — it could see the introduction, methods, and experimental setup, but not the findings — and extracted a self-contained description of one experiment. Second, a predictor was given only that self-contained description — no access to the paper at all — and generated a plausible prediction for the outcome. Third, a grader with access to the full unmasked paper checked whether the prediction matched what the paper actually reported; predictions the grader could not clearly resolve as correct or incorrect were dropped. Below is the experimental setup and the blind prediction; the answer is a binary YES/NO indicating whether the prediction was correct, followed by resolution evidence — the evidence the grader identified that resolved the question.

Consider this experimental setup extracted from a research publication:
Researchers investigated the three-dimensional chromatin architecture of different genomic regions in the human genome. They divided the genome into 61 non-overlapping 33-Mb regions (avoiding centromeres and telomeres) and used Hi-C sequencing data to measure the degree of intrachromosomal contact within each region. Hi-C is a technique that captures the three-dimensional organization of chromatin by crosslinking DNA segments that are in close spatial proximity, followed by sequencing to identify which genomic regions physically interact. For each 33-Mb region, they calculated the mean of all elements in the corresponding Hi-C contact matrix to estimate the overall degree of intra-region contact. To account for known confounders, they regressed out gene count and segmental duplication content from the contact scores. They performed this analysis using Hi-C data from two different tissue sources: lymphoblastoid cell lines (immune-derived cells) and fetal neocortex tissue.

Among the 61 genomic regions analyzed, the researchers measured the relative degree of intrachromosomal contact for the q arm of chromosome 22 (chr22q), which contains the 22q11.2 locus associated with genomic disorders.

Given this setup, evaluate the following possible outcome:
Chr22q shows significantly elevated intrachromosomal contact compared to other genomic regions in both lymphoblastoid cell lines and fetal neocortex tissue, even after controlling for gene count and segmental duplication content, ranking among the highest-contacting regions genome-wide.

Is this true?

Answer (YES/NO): YES